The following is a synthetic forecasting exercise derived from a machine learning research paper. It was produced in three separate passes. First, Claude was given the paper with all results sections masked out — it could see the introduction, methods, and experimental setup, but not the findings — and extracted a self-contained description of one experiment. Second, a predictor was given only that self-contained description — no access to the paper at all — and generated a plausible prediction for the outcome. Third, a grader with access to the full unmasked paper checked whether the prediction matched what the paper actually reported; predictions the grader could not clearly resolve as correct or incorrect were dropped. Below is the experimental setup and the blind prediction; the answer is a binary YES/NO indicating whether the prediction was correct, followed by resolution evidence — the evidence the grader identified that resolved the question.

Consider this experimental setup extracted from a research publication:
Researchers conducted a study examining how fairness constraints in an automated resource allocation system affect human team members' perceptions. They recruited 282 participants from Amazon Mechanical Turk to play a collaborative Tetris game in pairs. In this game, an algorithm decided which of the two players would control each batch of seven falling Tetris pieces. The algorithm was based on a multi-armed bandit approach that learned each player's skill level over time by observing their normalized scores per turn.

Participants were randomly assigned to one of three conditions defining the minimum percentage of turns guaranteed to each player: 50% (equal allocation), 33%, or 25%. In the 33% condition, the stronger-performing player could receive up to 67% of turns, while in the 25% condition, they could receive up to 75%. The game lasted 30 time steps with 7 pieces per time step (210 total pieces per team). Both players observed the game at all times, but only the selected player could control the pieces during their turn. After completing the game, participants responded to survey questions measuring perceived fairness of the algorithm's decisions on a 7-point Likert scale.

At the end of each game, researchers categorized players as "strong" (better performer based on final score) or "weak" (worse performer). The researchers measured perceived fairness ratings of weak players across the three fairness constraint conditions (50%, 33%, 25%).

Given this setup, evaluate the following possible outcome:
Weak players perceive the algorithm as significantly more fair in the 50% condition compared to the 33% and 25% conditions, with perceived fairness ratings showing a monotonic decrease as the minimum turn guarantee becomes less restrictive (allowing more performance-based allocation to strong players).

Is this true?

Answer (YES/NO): NO